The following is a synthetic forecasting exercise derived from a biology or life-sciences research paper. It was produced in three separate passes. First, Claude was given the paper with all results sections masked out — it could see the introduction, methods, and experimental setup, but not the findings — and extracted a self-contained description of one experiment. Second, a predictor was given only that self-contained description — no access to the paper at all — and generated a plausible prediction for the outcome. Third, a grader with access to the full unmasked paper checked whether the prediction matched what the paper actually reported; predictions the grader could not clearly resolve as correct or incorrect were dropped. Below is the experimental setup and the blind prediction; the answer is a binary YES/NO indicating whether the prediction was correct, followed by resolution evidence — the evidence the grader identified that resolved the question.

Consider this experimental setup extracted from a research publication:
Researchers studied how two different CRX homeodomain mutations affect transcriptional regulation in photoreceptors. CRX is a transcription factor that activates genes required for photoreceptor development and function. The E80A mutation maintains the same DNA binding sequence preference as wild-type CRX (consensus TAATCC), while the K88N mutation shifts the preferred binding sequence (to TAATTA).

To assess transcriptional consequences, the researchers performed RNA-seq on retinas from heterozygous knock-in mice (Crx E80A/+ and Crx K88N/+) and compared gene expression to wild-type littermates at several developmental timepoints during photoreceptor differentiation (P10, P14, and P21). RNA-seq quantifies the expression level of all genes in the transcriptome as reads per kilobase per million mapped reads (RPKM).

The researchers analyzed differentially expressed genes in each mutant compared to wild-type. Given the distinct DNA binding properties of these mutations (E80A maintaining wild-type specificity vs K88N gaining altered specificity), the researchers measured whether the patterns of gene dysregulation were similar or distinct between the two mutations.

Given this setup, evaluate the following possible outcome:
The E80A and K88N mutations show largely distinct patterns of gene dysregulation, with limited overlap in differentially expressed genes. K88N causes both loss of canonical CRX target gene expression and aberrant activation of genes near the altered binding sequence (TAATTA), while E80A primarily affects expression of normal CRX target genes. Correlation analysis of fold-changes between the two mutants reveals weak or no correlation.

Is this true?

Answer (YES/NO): NO